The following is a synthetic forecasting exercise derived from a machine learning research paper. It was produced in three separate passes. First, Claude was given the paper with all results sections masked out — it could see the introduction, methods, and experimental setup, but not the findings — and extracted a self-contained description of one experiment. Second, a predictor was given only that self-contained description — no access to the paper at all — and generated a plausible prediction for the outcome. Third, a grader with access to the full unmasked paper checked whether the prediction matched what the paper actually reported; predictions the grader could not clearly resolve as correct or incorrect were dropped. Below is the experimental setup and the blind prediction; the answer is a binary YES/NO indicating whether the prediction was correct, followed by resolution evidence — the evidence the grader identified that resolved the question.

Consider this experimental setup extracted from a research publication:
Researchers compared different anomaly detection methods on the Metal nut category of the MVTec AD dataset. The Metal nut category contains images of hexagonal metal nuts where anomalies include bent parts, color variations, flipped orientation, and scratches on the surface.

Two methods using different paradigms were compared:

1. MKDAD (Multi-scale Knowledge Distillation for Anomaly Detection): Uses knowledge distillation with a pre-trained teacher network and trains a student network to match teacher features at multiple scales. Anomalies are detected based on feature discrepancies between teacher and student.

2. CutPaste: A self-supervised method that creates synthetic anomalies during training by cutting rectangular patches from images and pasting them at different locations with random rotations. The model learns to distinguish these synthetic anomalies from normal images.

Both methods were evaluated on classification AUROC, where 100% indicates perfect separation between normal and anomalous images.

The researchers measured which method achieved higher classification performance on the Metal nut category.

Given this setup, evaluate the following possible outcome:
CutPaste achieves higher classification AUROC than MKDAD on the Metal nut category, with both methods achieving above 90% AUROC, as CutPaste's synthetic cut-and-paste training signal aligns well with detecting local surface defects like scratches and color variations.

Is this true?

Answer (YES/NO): NO